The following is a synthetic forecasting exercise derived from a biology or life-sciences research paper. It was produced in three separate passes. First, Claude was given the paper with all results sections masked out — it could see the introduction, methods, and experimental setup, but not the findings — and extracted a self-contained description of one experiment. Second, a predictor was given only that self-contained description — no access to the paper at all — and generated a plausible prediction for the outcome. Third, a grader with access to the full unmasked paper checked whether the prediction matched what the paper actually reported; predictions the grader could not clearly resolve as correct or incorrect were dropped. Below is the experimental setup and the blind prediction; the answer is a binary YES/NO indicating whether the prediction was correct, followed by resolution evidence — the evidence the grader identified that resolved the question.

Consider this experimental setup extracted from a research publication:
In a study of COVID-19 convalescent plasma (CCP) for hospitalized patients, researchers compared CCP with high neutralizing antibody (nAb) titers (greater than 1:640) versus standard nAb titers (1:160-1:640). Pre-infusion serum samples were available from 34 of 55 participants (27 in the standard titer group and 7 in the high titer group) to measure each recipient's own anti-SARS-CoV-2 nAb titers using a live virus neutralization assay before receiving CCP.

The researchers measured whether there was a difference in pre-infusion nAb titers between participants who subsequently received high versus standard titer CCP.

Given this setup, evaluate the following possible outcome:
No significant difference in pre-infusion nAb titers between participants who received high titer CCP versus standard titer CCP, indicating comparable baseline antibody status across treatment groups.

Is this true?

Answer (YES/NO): YES